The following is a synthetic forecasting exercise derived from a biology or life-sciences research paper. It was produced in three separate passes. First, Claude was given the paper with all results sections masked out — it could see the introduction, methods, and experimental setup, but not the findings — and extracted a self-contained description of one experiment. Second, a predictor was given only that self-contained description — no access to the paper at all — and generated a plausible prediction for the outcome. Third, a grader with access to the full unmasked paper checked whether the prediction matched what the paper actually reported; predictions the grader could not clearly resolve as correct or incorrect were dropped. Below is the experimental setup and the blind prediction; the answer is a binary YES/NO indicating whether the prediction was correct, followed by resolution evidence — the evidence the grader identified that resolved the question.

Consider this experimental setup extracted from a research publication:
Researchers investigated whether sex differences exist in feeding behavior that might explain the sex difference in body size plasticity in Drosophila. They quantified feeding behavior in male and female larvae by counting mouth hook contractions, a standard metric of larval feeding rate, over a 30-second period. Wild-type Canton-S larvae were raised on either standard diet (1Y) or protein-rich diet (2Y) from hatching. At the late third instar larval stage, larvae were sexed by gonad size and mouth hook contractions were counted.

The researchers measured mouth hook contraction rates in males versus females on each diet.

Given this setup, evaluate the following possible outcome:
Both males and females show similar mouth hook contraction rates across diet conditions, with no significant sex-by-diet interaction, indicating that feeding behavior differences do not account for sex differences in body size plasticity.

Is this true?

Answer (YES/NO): YES